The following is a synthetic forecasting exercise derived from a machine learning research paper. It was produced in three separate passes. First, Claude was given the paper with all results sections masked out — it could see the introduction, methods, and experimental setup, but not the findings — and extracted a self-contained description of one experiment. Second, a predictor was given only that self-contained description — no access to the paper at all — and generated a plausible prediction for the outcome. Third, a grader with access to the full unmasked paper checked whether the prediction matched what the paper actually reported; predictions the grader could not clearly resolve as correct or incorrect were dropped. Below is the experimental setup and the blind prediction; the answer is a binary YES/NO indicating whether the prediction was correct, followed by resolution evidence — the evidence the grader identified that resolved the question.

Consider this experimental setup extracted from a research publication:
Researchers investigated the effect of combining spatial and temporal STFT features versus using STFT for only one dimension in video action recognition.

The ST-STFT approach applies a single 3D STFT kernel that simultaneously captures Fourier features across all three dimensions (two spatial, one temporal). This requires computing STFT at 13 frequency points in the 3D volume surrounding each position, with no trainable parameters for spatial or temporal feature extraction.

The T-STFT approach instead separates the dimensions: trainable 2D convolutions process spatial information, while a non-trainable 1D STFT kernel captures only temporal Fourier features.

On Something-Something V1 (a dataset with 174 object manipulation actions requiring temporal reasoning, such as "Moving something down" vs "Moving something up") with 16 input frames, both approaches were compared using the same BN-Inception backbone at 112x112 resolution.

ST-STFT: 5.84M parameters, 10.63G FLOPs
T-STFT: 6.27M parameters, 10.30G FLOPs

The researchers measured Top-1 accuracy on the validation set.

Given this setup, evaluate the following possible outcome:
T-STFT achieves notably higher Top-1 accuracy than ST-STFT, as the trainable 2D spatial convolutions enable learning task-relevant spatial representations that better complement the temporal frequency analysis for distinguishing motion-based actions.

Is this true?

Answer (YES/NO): YES